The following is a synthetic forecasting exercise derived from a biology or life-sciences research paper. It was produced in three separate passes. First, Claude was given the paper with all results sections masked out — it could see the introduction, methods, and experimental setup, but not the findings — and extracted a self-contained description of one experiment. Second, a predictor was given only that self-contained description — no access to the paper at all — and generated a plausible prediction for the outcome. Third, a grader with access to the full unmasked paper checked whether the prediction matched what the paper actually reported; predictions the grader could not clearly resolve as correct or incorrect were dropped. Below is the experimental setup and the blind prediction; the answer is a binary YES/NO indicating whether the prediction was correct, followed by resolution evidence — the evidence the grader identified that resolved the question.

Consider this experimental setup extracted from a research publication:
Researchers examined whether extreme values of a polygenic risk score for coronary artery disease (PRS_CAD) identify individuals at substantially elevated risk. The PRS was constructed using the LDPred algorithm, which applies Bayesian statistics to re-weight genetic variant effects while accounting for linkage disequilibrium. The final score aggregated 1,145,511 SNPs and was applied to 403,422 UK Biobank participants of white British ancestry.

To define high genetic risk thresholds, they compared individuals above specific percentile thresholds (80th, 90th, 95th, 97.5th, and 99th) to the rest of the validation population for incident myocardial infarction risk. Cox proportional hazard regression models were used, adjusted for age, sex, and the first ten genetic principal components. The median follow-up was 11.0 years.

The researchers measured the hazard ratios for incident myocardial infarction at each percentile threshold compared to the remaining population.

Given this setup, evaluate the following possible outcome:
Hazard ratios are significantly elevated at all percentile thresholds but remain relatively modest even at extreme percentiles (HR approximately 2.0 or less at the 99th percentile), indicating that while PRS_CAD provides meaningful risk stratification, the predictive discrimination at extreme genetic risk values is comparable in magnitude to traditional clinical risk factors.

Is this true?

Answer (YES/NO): NO